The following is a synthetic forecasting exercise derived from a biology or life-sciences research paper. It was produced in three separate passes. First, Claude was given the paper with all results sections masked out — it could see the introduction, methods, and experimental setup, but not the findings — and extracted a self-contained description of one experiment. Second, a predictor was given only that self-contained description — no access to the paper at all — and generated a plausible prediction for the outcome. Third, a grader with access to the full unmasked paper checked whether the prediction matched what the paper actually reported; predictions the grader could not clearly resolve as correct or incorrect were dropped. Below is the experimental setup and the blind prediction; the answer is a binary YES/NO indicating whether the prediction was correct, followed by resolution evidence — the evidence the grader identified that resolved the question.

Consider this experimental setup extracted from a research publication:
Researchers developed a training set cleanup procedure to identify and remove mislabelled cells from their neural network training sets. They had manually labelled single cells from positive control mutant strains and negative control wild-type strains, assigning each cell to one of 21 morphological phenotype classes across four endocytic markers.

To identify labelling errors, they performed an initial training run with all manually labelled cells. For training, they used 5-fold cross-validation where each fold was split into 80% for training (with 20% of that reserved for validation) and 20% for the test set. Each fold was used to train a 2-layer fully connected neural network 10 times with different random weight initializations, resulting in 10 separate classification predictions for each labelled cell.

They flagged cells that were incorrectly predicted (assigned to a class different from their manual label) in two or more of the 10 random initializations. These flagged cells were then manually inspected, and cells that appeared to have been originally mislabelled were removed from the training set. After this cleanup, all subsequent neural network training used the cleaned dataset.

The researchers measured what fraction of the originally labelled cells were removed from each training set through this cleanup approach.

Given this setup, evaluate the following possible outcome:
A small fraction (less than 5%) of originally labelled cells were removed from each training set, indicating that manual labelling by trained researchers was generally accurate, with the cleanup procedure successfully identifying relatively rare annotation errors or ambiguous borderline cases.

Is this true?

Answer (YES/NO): NO